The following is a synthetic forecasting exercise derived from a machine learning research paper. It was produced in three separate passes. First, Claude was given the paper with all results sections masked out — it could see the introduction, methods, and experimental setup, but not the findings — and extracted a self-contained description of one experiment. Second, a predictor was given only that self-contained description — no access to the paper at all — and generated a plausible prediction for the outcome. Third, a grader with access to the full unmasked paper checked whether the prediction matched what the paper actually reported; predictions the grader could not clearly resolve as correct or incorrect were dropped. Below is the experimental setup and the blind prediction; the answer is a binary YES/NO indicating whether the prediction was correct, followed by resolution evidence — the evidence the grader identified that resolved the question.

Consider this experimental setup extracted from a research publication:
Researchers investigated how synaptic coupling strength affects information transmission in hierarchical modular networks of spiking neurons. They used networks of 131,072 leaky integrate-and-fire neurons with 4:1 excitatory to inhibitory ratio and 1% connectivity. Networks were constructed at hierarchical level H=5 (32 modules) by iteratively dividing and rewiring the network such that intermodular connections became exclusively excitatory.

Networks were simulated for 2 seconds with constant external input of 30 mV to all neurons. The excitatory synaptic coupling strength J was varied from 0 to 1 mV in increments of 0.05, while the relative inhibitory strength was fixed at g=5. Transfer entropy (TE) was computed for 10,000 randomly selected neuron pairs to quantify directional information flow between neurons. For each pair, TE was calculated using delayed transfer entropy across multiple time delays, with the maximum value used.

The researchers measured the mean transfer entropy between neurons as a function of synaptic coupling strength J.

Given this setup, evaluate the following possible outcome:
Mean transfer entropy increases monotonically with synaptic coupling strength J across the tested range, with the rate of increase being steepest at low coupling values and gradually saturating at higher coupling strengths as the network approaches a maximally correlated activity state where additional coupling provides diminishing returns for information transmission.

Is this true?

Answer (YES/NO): NO